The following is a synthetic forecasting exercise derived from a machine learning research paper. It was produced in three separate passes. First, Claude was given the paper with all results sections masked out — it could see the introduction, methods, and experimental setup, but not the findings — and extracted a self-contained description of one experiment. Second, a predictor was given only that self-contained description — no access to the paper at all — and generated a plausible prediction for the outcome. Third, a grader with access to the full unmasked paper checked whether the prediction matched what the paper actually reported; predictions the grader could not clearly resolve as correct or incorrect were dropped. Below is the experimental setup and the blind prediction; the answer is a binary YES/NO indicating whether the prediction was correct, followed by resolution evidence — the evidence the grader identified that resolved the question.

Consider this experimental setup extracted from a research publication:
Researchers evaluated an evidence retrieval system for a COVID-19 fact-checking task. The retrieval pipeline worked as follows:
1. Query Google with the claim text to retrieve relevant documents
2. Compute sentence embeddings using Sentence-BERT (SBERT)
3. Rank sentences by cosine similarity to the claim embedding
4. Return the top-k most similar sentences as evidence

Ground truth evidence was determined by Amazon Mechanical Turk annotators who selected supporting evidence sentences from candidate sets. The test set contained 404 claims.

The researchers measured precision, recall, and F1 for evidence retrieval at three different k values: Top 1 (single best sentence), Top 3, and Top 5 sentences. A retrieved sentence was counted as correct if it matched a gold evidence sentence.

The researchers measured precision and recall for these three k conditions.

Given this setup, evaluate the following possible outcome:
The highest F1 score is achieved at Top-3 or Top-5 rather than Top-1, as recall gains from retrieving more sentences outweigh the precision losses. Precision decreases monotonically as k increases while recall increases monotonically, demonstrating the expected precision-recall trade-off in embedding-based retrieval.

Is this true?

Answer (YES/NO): YES